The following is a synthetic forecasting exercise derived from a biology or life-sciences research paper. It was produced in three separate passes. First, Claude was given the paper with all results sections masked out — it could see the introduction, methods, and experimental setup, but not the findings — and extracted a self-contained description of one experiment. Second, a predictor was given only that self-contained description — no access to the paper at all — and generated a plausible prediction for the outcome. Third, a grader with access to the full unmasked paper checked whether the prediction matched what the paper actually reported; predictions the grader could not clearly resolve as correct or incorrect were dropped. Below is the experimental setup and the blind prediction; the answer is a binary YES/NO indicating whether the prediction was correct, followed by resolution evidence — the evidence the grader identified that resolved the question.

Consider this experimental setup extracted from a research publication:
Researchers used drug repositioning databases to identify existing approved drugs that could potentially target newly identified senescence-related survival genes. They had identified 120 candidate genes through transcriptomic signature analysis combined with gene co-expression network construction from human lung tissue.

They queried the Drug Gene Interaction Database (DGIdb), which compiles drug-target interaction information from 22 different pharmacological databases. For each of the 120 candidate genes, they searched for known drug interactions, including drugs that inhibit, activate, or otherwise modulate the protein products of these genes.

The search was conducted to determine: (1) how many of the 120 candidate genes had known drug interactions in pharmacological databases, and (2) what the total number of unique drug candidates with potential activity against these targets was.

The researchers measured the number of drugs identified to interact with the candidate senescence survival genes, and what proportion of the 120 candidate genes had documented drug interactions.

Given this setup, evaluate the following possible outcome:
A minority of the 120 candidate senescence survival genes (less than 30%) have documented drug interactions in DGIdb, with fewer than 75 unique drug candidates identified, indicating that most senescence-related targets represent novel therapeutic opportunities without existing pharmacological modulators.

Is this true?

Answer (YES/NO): NO